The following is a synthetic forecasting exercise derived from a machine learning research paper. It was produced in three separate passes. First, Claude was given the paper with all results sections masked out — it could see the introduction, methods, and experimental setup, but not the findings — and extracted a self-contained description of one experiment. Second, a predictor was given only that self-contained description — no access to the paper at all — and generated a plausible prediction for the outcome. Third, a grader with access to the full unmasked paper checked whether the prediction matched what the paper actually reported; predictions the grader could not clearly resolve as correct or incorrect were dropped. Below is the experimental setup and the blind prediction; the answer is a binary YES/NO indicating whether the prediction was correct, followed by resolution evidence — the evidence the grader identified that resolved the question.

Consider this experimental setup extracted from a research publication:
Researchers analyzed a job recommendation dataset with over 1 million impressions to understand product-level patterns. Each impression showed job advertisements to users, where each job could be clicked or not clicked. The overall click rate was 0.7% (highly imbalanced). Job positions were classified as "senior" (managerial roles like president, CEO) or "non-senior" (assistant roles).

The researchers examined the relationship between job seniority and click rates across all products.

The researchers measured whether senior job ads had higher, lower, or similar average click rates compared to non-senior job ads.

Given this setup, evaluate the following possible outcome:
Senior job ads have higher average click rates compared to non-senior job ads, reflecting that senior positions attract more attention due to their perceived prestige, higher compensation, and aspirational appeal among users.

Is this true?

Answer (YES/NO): YES